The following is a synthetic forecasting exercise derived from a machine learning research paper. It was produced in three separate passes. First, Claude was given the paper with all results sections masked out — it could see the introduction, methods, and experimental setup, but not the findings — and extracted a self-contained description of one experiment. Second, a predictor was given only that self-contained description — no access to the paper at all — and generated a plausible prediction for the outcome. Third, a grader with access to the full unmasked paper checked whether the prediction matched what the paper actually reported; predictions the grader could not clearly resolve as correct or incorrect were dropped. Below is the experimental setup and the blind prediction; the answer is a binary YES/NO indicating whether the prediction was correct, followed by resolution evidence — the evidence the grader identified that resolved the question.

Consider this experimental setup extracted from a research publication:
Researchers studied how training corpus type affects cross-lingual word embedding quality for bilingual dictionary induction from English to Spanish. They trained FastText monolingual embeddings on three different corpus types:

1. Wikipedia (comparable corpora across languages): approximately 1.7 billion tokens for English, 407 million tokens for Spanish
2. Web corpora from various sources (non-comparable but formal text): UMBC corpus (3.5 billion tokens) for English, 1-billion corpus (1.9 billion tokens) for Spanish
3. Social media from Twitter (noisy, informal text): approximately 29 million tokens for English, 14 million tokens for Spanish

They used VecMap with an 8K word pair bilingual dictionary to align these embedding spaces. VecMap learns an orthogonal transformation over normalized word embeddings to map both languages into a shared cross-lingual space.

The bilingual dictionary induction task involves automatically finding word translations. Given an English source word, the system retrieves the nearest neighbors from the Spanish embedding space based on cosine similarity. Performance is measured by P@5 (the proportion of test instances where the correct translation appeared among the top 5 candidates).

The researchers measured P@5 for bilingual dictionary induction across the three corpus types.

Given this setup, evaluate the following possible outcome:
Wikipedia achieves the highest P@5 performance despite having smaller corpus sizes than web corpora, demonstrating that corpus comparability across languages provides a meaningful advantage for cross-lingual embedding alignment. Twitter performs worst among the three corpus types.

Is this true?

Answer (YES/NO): YES